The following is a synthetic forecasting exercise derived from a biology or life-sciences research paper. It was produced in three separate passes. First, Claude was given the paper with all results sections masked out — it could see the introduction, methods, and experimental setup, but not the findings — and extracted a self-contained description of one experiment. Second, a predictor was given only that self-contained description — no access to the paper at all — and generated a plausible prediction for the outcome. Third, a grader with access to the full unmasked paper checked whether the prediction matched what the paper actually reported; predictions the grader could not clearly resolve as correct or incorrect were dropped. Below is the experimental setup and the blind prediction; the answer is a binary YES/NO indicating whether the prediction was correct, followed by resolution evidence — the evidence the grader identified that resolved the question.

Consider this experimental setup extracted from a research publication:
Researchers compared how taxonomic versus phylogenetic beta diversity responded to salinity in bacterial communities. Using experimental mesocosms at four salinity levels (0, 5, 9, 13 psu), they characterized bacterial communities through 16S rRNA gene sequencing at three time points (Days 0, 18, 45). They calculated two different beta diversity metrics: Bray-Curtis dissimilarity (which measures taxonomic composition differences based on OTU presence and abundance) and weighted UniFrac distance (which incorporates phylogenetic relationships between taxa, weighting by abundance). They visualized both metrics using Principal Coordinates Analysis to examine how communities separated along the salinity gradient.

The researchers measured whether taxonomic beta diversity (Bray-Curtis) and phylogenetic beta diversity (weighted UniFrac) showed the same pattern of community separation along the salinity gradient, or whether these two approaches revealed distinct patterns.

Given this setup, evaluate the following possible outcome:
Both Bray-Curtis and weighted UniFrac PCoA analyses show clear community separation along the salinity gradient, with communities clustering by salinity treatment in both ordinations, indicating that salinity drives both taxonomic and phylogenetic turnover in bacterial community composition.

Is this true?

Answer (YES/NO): NO